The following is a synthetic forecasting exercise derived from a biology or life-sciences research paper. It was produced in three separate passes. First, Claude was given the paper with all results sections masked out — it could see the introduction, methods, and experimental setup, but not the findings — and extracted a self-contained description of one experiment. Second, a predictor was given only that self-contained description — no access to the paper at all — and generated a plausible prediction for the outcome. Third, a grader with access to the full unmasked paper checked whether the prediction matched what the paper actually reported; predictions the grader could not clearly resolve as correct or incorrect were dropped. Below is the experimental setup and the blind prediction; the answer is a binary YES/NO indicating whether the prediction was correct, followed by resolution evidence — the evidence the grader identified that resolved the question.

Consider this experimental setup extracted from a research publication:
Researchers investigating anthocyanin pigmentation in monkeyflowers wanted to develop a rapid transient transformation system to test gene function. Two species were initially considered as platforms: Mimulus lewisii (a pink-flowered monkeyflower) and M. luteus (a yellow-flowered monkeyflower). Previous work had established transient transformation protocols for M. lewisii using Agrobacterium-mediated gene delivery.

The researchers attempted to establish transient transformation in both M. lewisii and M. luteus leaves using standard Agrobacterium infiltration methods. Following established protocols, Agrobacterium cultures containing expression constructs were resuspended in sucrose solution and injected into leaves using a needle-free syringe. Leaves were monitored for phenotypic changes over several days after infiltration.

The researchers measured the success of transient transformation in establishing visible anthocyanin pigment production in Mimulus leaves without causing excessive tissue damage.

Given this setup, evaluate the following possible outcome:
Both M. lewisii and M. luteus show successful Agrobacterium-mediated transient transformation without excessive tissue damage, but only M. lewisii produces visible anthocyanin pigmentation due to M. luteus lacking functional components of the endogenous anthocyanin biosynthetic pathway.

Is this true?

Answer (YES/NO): NO